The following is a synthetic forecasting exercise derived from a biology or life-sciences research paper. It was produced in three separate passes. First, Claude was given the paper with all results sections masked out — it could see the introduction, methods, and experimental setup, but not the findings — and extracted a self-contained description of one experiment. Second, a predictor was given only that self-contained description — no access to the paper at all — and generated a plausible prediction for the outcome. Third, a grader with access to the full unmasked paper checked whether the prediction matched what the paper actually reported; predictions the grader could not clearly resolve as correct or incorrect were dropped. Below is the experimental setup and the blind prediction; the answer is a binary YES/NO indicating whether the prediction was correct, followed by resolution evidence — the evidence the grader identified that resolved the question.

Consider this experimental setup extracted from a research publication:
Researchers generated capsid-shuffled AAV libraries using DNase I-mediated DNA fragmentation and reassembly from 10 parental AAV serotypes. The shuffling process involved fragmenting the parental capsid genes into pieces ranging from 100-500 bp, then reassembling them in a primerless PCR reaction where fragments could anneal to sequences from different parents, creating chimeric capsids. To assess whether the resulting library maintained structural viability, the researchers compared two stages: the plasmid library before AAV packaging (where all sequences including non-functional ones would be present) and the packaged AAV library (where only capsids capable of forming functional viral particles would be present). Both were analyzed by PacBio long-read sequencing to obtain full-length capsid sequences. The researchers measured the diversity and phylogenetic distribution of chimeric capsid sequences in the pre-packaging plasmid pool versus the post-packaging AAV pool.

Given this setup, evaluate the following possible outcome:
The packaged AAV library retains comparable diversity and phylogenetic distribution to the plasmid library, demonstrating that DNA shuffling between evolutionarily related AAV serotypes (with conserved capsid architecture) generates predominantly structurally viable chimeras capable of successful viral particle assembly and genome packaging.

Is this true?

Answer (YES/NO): YES